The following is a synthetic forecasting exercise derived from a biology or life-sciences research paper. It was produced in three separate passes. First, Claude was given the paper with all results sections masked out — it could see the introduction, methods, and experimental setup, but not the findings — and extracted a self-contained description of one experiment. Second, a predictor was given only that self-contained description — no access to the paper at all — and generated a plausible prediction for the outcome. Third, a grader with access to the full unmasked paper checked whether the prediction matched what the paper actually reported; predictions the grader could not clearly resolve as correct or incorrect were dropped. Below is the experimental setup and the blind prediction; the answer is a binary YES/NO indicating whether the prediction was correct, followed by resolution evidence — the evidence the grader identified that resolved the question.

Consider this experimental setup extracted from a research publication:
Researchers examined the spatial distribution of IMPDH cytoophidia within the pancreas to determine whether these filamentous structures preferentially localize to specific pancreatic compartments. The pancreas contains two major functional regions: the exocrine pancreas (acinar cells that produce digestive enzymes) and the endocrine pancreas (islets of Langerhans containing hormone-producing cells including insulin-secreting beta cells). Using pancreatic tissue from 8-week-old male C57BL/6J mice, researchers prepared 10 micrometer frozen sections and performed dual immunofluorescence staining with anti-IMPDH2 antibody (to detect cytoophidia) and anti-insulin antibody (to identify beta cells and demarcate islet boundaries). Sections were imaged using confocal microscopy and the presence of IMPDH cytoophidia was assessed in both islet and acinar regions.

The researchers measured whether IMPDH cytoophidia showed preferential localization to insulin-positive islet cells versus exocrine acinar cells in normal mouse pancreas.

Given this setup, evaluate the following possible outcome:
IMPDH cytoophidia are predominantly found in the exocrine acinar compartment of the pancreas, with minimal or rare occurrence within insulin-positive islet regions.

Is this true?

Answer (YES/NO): NO